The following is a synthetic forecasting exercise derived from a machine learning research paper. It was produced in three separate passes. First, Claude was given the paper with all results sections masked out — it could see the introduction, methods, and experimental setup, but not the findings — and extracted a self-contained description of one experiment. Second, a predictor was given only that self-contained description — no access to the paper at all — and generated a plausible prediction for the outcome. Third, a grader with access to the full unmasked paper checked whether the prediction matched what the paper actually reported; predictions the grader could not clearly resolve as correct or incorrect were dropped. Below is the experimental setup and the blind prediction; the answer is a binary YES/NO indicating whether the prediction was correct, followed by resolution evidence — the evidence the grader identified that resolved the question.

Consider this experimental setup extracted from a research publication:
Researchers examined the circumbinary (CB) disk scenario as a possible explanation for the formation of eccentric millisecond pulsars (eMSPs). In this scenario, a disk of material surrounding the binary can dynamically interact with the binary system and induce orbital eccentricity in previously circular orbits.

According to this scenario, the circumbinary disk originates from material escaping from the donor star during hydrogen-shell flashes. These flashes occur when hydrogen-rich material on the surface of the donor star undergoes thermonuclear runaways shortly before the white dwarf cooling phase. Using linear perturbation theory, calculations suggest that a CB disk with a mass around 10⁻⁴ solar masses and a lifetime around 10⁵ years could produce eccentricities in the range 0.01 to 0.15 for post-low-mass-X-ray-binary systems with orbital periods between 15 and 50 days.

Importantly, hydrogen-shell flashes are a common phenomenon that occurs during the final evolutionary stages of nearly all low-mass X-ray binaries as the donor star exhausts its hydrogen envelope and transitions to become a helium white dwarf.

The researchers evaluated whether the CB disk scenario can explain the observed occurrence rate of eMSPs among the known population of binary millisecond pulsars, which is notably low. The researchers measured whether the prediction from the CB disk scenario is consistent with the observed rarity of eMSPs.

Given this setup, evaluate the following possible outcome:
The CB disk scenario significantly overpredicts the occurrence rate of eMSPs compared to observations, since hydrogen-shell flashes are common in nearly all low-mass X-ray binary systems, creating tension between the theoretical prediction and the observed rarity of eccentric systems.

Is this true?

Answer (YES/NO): YES